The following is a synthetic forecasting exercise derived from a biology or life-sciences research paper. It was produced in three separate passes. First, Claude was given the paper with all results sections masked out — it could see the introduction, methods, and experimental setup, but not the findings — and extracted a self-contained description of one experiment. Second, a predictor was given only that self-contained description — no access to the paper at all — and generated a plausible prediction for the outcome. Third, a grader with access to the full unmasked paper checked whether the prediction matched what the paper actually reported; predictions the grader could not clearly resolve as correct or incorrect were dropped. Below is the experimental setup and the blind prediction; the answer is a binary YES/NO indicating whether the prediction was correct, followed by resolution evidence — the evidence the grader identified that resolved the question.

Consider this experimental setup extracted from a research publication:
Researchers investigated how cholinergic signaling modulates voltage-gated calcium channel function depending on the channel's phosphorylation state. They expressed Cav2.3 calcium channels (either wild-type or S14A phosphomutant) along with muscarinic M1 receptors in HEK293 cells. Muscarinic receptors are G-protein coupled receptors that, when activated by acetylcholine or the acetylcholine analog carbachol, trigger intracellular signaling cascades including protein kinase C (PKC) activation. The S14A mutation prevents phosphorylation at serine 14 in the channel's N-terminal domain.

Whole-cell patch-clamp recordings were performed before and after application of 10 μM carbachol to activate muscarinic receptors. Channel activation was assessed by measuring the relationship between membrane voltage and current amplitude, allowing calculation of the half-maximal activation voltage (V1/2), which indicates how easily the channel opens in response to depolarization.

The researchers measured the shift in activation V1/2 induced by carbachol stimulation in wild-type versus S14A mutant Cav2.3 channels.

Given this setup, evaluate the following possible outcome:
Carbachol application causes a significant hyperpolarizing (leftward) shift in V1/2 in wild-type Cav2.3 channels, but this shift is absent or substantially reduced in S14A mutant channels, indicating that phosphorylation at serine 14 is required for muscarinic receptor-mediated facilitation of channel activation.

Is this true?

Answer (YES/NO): NO